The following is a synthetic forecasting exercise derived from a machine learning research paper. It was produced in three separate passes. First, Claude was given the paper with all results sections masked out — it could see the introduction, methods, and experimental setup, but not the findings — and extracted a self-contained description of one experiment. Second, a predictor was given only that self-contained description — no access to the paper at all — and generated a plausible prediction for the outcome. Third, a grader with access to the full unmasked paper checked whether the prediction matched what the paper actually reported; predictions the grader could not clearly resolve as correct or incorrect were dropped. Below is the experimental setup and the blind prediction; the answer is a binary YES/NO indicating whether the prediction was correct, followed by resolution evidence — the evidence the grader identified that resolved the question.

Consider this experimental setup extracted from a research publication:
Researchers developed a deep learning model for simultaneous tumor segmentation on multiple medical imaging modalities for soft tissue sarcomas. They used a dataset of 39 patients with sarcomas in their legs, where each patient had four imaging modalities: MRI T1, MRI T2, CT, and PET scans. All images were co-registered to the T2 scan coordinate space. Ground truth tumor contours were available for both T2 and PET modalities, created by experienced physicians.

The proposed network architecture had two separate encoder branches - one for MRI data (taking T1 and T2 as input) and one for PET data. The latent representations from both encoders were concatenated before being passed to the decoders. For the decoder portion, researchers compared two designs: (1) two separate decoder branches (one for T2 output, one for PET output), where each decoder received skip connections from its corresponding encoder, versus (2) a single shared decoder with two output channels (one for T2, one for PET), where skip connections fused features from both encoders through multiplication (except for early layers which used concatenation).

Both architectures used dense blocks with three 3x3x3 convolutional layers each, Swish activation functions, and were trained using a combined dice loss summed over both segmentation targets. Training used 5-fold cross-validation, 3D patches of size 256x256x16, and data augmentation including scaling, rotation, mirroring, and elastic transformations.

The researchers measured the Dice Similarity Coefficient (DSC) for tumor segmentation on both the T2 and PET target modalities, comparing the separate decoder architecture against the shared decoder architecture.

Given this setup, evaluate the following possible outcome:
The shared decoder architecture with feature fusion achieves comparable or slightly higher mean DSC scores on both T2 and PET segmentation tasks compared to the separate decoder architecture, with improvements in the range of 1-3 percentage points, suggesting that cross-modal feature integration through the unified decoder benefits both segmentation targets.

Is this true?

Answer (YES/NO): NO